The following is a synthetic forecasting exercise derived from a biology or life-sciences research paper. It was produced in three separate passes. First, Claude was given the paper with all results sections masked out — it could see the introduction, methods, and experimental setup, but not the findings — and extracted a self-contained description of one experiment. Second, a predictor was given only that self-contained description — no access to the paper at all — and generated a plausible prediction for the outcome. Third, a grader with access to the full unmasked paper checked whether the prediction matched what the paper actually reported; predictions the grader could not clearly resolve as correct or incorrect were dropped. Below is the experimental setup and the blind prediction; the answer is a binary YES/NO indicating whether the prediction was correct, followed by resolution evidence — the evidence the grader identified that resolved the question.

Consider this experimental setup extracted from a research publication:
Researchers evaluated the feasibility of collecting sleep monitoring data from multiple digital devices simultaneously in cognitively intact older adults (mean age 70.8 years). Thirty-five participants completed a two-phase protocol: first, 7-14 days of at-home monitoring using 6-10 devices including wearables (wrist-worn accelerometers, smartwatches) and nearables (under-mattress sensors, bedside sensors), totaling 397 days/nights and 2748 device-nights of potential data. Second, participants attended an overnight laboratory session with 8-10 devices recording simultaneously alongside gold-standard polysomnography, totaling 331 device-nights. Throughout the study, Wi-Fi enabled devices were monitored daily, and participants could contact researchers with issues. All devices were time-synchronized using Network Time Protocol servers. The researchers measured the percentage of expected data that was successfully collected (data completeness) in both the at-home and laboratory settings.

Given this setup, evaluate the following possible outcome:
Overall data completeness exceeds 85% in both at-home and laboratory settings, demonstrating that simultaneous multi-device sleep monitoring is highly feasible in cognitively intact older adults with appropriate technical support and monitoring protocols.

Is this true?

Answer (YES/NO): YES